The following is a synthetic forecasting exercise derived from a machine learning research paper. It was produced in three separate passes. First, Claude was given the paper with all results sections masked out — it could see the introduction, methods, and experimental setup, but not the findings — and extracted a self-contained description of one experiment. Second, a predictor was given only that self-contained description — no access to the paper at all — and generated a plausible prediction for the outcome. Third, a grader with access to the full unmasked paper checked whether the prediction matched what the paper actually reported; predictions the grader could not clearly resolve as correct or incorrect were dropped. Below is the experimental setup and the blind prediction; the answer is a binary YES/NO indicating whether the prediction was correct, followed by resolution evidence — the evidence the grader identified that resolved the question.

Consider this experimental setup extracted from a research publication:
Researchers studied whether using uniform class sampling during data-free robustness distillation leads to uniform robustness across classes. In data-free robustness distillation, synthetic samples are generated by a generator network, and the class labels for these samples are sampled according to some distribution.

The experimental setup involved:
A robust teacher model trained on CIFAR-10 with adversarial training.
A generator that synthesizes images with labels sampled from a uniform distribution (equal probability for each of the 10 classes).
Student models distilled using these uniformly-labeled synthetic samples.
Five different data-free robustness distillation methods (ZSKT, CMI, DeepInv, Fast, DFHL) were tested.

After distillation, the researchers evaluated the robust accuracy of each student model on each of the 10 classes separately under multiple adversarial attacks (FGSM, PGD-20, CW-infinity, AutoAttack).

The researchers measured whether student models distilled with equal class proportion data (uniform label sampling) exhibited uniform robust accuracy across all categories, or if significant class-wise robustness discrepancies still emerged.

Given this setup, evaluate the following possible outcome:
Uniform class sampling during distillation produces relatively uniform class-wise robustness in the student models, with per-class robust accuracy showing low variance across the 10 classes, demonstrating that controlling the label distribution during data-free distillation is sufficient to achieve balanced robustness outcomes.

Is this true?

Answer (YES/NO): NO